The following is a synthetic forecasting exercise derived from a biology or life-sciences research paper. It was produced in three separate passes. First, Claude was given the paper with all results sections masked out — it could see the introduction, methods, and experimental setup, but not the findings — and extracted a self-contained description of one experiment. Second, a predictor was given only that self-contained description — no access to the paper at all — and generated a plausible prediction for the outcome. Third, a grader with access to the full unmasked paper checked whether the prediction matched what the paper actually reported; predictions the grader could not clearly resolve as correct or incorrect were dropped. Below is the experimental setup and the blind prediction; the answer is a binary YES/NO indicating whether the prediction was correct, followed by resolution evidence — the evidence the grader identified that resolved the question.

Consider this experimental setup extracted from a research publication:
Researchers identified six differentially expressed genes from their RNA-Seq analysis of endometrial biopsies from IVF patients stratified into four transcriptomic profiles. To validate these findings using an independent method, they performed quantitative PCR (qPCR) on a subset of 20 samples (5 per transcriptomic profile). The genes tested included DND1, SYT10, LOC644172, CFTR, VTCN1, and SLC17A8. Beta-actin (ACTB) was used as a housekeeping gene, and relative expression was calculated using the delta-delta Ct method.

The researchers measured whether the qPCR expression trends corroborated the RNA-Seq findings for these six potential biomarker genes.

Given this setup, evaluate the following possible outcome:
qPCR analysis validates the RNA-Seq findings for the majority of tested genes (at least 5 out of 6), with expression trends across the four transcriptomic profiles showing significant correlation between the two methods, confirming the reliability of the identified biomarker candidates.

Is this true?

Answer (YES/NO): YES